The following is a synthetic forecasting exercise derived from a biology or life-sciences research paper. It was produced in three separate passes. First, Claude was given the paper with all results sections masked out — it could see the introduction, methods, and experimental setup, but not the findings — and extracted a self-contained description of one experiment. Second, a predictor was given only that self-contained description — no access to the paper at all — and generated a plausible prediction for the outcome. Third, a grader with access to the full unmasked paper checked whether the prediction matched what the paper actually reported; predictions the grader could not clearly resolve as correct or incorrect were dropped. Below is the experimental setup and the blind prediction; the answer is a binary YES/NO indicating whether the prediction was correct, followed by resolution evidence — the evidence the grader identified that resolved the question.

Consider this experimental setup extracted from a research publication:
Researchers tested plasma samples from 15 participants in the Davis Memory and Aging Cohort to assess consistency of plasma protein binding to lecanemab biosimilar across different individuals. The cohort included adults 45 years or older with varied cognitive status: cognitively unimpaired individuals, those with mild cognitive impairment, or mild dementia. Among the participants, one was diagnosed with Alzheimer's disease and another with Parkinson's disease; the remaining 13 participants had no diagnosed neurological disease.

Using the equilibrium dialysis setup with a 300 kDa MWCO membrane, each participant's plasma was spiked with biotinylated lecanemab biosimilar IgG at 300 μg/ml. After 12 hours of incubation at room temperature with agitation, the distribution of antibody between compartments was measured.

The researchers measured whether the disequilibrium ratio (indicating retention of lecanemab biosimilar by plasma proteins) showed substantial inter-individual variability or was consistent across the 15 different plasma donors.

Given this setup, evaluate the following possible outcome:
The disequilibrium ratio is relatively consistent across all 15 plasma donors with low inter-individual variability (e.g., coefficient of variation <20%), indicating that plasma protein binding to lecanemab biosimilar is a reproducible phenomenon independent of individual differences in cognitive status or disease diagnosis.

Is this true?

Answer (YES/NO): NO